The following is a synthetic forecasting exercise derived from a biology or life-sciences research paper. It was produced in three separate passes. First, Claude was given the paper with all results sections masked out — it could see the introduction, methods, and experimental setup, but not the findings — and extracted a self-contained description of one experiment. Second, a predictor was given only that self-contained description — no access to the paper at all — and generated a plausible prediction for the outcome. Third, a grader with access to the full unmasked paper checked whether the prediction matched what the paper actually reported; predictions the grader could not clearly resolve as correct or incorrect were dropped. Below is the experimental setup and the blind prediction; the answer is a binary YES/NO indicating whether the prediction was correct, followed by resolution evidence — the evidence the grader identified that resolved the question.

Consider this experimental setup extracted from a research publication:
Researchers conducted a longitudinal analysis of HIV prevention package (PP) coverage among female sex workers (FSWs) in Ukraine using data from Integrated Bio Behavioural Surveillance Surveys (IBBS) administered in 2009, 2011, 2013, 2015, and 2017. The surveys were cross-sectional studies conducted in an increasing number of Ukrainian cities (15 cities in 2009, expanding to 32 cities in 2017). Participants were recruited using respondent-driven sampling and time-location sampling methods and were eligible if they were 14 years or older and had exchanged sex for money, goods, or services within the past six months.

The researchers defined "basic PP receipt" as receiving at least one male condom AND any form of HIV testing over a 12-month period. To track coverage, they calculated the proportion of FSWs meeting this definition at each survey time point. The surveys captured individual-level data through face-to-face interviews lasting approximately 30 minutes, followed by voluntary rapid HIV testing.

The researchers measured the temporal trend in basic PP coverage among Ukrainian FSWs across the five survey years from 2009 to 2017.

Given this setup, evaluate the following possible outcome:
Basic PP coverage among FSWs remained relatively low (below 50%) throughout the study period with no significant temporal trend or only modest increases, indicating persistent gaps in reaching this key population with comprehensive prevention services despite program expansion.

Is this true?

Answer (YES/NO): NO